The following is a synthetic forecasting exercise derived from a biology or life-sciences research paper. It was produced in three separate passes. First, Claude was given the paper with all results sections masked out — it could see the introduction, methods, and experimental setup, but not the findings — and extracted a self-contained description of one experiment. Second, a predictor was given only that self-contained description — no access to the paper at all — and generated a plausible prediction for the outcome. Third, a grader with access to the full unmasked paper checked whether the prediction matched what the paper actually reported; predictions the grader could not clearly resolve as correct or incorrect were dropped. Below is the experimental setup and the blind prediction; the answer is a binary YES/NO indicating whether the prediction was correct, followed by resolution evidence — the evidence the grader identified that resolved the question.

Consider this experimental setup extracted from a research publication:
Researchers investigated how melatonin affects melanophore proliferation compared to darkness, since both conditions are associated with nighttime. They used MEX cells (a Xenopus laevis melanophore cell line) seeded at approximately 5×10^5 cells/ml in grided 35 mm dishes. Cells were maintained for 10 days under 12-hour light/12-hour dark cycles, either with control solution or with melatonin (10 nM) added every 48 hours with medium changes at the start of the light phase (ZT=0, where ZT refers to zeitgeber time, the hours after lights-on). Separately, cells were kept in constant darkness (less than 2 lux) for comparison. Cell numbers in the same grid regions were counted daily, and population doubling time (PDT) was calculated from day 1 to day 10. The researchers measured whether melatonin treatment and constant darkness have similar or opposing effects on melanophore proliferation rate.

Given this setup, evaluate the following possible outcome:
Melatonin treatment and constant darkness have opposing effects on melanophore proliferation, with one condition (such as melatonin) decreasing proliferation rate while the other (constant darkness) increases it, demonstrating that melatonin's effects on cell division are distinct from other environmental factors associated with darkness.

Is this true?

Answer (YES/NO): YES